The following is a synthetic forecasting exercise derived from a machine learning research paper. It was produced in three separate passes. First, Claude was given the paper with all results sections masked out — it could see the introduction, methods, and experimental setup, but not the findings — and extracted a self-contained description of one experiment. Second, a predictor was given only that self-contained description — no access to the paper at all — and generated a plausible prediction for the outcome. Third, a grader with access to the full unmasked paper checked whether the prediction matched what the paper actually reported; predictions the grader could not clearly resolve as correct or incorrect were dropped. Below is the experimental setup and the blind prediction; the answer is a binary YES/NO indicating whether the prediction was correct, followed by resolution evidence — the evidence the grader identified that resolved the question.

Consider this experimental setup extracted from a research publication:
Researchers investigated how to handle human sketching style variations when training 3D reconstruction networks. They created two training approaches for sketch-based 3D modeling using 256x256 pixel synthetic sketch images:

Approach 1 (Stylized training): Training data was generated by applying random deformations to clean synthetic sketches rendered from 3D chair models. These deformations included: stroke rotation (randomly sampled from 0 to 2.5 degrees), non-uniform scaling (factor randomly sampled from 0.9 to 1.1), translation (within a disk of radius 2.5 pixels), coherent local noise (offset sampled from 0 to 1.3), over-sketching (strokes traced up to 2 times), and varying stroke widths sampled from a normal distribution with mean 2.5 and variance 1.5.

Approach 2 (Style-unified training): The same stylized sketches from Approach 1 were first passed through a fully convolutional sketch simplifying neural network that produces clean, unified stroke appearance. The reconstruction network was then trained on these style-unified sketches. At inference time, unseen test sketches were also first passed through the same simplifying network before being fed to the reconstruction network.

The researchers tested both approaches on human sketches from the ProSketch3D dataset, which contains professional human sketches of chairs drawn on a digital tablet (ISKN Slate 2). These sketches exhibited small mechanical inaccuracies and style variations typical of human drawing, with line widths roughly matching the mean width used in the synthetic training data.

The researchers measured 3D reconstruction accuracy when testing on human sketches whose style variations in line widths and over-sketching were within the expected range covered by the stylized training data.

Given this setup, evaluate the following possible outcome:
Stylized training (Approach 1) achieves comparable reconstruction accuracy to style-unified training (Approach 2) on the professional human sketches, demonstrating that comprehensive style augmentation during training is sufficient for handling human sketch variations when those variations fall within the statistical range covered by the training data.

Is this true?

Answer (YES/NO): NO